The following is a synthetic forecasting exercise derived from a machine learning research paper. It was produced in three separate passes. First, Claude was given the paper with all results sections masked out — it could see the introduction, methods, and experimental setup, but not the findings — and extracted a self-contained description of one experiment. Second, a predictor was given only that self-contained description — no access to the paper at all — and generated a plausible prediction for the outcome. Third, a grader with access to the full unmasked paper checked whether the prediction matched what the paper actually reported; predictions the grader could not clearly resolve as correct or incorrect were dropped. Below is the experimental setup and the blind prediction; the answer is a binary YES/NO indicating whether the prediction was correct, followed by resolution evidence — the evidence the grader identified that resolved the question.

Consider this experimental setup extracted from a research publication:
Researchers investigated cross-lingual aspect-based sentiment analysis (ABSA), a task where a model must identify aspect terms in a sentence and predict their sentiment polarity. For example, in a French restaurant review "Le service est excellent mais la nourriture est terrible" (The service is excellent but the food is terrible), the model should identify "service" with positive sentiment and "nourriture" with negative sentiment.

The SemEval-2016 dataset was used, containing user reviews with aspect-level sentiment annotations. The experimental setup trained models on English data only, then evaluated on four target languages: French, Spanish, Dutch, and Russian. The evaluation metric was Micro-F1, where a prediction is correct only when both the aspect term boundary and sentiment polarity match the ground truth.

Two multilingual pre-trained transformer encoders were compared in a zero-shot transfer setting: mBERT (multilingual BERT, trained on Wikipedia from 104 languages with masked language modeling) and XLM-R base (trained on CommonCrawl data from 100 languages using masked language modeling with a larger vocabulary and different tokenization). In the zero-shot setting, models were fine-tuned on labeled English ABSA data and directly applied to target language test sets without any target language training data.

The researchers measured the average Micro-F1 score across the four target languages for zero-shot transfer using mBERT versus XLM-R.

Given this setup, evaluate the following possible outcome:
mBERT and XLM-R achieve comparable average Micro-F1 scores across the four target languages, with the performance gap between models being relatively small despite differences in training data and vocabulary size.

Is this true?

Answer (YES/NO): NO